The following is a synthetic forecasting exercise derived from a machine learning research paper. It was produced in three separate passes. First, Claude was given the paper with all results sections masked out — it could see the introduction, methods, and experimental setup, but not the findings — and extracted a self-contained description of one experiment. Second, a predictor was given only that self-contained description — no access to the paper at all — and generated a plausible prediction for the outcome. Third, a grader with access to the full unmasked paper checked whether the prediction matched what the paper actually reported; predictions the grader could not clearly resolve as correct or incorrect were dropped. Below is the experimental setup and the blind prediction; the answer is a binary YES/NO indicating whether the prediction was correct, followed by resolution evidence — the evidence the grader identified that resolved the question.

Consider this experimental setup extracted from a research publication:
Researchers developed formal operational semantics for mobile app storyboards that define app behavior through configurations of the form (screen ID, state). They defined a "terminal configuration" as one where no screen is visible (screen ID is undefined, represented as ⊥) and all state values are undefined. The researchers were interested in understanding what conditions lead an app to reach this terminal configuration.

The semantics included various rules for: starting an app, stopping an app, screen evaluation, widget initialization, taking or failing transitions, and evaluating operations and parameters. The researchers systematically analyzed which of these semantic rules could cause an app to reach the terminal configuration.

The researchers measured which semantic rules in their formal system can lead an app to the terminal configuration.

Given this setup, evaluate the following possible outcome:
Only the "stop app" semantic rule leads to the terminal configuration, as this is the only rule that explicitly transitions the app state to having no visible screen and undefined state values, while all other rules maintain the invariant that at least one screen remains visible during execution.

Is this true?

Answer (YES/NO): YES